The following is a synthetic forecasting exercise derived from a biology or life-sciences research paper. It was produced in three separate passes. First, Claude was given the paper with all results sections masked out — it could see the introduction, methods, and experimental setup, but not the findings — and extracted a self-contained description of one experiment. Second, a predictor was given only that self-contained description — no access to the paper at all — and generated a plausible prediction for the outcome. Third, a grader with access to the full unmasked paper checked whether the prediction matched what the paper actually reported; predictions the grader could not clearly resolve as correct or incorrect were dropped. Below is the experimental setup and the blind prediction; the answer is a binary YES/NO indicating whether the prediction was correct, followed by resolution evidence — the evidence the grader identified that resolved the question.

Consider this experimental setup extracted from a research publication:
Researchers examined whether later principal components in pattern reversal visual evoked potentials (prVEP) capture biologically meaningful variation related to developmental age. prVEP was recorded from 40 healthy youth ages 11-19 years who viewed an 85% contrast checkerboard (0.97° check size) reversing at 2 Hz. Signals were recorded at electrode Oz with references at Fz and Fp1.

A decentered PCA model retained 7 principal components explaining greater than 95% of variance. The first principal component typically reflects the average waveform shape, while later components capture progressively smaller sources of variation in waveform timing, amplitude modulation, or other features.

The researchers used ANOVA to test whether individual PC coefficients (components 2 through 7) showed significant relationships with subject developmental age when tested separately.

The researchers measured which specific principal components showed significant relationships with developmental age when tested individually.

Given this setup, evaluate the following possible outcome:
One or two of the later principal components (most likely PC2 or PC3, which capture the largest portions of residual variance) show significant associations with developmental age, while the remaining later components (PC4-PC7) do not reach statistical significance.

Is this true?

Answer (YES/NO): YES